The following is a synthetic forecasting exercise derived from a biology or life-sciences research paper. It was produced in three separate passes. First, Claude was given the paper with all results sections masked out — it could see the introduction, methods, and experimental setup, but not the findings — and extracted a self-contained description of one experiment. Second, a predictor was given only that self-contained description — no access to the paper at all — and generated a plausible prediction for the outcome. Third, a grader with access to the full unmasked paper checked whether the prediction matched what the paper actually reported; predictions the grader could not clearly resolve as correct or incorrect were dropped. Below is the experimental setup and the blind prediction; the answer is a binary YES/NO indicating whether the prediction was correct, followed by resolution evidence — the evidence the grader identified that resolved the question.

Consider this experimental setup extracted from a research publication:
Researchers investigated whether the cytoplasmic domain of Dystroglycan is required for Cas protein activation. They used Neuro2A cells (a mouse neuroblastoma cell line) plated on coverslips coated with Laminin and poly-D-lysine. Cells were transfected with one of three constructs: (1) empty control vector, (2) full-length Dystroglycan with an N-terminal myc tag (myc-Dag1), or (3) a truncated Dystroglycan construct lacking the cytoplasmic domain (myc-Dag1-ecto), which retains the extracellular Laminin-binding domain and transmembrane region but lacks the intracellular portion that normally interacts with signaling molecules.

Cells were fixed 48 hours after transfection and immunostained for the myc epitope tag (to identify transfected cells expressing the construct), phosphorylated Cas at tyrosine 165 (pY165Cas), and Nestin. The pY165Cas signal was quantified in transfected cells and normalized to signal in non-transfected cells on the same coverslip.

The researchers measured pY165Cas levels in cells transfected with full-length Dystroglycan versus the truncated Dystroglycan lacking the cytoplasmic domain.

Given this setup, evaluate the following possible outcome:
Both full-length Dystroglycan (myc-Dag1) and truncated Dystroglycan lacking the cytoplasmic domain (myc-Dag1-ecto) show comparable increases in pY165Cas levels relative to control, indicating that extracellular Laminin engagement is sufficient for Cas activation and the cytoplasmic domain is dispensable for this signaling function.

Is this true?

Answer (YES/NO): YES